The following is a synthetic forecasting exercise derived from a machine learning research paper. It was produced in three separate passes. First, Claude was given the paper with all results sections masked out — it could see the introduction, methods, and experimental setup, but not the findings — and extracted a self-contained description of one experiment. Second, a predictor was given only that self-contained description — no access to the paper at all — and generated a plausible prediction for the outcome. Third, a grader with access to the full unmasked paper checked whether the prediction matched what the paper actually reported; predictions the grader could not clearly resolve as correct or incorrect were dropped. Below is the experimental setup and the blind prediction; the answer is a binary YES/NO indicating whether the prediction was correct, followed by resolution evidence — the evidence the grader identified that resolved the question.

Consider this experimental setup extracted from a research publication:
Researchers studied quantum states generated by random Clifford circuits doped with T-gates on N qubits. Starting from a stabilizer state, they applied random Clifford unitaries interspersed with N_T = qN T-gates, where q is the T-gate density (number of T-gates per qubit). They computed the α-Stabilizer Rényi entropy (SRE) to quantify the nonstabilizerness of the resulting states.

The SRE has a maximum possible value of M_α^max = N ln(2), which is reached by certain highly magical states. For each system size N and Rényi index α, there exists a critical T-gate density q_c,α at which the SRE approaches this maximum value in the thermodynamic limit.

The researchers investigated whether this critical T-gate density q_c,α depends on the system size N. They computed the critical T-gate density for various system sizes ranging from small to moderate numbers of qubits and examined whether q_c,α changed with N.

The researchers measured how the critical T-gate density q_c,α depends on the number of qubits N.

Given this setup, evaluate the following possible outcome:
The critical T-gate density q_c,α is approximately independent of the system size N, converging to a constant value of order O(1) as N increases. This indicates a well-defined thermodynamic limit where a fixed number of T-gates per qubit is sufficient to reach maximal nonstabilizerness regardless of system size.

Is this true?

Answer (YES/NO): YES